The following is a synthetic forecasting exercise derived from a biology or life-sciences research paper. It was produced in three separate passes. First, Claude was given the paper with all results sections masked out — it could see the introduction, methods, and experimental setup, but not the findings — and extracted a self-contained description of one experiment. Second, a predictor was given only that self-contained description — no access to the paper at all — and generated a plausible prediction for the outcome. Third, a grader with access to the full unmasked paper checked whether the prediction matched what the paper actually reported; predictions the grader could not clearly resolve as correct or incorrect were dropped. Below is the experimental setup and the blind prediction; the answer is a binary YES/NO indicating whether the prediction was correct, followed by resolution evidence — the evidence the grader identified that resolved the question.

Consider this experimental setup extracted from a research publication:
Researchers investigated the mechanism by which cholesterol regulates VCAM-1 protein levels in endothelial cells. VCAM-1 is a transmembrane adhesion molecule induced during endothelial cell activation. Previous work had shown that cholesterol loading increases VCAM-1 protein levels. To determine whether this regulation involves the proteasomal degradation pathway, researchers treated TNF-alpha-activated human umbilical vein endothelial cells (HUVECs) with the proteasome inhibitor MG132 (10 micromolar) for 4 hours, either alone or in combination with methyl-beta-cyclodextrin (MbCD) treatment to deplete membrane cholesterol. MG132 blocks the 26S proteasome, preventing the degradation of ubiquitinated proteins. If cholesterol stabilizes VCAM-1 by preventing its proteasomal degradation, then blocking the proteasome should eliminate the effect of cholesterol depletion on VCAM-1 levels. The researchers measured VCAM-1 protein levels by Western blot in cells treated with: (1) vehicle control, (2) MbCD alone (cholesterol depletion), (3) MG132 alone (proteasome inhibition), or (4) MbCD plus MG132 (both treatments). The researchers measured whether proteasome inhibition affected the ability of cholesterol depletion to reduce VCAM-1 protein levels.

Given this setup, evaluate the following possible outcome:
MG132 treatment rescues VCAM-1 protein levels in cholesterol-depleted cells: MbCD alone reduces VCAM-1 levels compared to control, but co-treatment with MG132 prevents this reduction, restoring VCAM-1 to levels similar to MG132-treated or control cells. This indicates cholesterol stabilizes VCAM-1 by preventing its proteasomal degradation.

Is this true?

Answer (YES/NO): YES